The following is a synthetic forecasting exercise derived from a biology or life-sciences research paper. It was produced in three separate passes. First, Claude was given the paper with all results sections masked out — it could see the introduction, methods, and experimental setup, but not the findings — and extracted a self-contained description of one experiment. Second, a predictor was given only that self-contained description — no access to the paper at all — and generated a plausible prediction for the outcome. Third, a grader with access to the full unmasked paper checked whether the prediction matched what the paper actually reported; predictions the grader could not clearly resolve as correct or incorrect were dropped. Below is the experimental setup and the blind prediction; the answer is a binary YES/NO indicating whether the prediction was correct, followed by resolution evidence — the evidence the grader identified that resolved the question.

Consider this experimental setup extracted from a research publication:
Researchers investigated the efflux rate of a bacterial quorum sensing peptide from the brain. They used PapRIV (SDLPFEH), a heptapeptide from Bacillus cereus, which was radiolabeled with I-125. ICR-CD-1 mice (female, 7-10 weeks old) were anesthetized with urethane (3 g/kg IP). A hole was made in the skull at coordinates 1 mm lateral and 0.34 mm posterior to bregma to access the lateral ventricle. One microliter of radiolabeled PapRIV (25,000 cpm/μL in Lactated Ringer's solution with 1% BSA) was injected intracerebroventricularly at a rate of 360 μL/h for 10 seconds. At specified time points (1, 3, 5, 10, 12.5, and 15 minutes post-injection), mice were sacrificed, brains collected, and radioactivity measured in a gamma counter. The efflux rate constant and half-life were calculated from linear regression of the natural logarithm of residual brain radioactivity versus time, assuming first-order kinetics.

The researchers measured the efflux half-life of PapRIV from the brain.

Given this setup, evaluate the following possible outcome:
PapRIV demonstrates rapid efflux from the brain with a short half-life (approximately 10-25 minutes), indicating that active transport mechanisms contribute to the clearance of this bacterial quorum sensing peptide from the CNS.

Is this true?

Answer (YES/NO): NO